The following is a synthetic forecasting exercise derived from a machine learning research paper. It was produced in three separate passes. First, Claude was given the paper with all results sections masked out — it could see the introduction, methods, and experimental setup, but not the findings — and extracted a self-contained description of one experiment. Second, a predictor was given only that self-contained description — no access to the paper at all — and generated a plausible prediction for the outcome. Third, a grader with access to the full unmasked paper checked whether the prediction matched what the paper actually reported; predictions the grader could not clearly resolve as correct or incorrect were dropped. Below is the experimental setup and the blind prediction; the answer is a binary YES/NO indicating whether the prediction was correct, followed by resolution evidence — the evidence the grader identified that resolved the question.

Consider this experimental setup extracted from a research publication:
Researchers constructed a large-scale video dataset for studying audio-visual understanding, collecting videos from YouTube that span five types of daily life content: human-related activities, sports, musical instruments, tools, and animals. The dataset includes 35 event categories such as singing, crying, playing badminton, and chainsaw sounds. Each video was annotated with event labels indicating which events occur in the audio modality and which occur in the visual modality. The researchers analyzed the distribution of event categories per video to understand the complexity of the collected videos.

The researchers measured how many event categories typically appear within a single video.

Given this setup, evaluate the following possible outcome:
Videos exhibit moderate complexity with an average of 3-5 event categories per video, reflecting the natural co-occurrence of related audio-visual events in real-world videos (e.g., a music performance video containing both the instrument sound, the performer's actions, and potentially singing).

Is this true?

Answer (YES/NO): YES